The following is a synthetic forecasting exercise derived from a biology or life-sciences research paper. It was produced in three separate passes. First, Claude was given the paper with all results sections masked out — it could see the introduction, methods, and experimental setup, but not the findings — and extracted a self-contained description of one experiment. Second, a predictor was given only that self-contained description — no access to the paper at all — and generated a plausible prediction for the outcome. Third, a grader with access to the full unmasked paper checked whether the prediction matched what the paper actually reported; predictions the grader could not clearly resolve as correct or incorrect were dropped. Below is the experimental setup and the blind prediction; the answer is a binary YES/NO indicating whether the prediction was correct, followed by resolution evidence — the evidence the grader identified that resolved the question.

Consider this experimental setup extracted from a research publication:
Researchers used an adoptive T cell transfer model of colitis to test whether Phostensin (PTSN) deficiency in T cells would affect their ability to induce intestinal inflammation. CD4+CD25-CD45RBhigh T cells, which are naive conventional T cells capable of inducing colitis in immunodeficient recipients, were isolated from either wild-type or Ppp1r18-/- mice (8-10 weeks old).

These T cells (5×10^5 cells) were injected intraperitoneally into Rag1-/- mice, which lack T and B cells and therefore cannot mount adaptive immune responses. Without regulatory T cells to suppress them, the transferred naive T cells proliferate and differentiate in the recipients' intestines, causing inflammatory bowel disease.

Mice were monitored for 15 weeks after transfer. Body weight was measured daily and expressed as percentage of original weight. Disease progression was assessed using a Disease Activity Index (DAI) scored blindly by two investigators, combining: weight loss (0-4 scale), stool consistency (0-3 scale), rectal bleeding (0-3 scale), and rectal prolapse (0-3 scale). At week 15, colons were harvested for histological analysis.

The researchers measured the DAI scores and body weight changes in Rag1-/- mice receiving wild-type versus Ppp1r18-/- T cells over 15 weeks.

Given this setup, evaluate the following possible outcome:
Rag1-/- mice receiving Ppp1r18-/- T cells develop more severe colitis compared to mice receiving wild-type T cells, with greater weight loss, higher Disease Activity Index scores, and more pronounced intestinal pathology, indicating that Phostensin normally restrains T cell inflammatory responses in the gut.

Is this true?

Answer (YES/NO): NO